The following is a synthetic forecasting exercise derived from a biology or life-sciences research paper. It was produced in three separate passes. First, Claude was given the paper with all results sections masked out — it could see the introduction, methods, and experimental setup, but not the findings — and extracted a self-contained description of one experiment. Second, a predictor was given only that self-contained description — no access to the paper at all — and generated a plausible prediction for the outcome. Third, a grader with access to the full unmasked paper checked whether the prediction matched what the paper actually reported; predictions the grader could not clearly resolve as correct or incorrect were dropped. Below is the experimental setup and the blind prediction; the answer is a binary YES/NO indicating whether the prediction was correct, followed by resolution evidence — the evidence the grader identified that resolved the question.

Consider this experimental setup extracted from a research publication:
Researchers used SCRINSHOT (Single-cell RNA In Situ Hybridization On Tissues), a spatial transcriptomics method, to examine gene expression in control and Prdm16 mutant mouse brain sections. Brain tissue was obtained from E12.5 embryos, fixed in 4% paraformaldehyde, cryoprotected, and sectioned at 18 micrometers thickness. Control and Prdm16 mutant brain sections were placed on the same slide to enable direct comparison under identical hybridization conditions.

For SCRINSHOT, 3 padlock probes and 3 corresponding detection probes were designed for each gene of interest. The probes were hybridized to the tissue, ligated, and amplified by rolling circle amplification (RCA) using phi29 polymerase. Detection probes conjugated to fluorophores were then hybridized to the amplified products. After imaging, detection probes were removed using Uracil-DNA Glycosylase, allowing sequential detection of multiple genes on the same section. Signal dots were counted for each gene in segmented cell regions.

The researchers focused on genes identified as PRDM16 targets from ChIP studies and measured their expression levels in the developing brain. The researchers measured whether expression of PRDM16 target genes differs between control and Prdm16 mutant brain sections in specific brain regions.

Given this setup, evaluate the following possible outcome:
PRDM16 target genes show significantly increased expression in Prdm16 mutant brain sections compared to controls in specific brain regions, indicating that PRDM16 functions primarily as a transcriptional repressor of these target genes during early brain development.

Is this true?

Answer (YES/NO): YES